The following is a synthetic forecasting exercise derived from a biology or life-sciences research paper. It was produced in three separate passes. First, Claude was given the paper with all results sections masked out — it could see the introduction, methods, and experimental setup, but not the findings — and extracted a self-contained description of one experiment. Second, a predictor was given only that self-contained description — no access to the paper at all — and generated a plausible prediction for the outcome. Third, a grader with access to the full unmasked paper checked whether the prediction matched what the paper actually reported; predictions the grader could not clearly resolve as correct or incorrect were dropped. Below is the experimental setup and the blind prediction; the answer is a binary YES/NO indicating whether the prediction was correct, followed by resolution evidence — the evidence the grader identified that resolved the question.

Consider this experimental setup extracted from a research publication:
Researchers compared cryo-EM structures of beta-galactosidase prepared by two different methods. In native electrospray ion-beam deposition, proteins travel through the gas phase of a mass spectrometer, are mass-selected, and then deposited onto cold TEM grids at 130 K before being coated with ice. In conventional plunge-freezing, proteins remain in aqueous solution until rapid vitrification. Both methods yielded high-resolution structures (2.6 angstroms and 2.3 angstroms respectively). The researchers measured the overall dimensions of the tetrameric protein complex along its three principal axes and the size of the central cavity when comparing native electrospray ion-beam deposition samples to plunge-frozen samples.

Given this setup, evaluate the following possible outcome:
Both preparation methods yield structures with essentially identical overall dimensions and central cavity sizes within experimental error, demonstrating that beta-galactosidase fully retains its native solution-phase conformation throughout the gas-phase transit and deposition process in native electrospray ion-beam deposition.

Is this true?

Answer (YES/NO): NO